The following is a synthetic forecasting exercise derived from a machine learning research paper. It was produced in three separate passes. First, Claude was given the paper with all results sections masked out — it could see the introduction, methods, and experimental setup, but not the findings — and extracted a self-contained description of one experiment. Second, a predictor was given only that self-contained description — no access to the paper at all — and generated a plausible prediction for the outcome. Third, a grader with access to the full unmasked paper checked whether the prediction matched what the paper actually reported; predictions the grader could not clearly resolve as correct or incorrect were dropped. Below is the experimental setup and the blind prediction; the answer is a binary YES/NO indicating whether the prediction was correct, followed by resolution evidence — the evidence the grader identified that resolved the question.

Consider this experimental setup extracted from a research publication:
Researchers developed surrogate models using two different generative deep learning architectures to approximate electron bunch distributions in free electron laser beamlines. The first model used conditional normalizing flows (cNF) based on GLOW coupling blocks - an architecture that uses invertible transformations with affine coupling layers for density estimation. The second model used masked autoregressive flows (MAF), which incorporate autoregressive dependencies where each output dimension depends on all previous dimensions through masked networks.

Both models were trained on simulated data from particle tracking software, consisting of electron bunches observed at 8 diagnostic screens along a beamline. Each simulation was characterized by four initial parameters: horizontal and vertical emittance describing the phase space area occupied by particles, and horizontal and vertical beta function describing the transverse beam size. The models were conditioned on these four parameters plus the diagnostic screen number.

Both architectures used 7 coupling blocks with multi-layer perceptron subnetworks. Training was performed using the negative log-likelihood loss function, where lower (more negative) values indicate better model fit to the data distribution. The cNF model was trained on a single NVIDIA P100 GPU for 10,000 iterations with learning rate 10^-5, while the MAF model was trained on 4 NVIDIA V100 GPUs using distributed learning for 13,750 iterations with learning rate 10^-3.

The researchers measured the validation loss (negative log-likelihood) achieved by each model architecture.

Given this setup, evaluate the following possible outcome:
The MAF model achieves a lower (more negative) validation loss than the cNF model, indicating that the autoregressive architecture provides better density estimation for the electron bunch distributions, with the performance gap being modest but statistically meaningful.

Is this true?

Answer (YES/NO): NO